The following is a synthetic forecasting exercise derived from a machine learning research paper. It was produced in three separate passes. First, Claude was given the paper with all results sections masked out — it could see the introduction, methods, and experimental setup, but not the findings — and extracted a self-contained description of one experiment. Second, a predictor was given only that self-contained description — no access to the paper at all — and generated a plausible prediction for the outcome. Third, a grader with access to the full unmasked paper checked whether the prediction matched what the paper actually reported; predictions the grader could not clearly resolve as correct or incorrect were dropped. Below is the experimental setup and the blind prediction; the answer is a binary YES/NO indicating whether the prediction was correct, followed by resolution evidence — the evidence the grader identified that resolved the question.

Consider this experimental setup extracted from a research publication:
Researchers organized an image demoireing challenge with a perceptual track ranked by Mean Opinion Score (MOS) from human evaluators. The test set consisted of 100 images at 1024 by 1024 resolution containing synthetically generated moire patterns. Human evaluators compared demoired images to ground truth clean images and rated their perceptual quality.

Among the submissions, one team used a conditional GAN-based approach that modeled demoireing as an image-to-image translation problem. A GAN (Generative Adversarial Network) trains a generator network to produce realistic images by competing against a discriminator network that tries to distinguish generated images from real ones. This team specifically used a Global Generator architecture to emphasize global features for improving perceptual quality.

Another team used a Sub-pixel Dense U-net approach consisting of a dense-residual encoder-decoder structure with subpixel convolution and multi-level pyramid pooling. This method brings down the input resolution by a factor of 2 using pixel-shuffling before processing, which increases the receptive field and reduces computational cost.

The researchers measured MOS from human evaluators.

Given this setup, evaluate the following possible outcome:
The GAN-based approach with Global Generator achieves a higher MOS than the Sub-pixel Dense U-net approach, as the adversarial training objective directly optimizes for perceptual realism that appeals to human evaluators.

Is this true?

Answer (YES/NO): YES